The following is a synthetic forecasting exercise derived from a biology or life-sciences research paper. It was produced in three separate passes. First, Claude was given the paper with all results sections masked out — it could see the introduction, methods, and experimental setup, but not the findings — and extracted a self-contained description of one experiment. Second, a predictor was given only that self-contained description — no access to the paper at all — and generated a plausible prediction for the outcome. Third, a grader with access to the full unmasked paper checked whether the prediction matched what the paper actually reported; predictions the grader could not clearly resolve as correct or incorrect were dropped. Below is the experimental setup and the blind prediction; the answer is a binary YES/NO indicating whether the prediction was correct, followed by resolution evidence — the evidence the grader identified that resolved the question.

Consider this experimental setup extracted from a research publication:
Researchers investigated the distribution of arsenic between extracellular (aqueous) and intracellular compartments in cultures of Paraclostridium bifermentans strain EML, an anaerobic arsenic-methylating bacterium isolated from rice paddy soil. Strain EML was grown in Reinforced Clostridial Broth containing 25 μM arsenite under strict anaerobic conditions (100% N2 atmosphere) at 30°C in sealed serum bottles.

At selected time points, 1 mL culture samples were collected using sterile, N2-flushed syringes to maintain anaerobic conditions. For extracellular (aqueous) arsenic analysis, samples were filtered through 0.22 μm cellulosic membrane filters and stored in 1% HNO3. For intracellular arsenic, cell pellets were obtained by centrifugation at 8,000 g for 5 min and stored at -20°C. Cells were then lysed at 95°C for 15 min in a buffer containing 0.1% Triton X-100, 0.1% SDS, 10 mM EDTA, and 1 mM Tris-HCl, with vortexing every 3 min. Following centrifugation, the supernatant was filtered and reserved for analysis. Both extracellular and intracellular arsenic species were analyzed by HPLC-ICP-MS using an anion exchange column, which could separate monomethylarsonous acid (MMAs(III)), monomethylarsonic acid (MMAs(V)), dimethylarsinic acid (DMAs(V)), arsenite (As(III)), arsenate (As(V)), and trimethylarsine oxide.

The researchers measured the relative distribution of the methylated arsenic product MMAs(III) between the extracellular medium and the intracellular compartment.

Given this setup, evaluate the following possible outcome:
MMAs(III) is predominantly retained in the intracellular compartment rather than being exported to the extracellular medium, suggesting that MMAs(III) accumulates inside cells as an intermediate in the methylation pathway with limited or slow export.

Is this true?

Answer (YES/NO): NO